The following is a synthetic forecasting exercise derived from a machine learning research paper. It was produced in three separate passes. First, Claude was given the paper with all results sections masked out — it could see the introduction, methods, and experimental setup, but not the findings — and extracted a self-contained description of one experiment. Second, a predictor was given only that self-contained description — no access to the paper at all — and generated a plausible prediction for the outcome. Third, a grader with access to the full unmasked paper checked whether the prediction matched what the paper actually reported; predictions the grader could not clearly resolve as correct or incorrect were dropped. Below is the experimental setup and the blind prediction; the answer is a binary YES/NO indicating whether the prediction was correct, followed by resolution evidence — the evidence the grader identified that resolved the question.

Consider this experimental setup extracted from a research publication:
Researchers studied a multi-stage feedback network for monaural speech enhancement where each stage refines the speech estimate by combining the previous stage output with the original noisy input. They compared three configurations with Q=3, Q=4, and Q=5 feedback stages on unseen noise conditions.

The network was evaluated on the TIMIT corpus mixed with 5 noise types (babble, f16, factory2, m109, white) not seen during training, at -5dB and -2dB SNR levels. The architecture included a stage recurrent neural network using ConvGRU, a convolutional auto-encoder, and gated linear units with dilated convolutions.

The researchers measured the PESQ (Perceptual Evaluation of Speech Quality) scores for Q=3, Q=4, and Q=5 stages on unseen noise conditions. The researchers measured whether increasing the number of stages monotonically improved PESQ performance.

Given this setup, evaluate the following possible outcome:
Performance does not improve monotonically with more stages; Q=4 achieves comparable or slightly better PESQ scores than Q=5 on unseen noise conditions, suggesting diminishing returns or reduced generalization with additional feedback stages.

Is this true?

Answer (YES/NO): NO